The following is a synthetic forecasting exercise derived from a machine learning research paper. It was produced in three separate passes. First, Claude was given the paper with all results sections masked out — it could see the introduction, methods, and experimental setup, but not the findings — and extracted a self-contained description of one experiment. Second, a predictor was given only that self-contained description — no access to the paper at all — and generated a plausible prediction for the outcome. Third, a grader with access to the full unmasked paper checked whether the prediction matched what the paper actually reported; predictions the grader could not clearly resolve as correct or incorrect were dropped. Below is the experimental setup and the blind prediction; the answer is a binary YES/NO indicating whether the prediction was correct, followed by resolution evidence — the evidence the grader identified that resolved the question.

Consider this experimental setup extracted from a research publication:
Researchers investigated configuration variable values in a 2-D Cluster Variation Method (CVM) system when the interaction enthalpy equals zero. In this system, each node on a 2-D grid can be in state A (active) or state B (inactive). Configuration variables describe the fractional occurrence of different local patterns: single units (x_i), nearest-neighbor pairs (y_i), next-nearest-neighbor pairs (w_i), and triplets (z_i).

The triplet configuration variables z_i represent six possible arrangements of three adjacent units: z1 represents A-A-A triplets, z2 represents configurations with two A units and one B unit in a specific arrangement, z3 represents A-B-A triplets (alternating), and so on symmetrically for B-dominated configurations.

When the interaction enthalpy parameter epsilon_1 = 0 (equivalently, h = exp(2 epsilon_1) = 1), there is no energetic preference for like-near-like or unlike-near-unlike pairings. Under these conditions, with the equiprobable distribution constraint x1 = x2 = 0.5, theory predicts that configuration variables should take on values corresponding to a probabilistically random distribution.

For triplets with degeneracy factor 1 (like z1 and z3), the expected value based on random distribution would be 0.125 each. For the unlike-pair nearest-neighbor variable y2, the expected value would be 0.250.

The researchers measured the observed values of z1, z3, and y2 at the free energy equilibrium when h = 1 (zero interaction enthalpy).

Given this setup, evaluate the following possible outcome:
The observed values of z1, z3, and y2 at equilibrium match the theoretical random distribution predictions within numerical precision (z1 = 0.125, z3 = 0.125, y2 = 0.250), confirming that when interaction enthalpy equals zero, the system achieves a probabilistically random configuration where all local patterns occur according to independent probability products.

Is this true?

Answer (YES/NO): YES